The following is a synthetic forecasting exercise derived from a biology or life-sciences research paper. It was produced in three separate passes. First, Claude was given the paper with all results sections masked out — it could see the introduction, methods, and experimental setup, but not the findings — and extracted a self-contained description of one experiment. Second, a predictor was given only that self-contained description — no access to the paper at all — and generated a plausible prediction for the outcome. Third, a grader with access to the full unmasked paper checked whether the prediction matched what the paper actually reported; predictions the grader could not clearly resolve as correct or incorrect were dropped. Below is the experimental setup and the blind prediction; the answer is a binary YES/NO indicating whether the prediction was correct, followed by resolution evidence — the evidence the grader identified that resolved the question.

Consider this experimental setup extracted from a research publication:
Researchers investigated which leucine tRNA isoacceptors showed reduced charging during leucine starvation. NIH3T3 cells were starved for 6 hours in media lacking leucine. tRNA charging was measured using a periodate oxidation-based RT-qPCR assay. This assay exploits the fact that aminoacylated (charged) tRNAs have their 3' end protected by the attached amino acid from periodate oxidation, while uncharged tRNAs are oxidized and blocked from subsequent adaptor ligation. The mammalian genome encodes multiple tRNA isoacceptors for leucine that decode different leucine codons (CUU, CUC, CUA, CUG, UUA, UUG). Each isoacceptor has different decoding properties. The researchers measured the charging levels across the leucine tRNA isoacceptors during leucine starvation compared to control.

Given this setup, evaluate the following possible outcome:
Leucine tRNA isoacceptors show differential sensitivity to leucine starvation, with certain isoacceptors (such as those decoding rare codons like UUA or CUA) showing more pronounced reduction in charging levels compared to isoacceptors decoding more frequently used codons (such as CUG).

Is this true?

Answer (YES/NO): YES